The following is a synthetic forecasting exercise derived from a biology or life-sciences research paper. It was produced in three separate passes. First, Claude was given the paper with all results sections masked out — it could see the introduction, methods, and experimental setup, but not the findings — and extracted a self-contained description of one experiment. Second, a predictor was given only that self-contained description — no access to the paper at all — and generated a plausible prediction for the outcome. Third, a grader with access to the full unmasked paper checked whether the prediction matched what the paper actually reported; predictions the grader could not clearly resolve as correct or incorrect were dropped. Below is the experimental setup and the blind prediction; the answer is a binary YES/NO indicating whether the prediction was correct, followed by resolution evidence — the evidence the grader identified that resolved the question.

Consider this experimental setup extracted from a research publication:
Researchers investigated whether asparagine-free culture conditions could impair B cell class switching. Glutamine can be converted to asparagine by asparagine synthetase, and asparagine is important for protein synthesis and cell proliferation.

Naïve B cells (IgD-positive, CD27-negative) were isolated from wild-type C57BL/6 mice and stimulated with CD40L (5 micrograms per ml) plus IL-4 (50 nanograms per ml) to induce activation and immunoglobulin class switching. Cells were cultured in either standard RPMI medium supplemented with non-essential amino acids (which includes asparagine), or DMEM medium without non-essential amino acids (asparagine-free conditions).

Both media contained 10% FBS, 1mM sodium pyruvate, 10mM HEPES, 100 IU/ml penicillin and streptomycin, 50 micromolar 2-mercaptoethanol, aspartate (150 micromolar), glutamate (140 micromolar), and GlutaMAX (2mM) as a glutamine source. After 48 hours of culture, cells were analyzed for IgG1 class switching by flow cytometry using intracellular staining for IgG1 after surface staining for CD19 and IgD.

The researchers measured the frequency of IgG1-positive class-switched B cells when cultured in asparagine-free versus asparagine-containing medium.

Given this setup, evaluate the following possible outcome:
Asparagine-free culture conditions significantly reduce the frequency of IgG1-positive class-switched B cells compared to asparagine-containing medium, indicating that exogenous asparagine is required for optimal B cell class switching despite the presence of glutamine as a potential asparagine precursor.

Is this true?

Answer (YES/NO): YES